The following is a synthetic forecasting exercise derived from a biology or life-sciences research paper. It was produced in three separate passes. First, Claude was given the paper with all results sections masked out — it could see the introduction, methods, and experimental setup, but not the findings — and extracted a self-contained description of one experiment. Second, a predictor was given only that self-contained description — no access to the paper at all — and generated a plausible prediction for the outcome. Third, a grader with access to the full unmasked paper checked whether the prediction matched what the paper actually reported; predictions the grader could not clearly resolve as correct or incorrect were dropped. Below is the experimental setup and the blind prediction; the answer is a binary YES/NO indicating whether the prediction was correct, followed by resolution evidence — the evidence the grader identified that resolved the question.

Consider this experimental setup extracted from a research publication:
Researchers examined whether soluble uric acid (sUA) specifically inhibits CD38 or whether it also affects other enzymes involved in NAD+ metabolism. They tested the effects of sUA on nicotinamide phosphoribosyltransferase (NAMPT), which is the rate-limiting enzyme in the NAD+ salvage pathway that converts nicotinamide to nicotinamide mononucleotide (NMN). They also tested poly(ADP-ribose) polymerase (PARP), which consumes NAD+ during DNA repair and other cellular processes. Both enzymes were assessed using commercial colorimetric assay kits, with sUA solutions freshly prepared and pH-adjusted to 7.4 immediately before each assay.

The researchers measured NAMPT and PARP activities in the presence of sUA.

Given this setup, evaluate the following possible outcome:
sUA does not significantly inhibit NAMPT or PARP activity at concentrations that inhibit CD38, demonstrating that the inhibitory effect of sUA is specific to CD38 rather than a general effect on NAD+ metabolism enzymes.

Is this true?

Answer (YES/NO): YES